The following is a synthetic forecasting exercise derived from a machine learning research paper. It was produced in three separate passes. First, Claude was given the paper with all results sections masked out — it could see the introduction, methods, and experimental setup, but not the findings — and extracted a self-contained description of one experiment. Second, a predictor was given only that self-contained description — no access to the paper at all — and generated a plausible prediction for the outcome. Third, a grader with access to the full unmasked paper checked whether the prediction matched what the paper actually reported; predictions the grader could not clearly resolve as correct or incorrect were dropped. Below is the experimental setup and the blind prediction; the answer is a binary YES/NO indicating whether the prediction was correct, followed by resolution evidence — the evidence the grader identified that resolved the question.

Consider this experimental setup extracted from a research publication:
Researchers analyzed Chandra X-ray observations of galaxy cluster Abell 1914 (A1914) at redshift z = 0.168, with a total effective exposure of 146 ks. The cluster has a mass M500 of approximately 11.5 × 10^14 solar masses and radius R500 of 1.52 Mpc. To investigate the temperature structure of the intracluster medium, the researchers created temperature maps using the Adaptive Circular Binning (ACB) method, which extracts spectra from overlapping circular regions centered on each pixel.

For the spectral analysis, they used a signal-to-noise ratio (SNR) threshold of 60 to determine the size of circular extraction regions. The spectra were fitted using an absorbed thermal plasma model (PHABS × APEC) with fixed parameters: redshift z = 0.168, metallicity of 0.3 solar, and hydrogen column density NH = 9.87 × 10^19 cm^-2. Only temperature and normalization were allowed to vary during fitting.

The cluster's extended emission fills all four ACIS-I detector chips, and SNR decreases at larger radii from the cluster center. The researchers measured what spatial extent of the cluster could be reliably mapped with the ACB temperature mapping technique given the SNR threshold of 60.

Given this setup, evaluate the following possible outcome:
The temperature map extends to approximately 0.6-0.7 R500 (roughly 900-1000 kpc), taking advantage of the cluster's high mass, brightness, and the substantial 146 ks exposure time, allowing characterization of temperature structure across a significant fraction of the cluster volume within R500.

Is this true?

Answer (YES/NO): NO